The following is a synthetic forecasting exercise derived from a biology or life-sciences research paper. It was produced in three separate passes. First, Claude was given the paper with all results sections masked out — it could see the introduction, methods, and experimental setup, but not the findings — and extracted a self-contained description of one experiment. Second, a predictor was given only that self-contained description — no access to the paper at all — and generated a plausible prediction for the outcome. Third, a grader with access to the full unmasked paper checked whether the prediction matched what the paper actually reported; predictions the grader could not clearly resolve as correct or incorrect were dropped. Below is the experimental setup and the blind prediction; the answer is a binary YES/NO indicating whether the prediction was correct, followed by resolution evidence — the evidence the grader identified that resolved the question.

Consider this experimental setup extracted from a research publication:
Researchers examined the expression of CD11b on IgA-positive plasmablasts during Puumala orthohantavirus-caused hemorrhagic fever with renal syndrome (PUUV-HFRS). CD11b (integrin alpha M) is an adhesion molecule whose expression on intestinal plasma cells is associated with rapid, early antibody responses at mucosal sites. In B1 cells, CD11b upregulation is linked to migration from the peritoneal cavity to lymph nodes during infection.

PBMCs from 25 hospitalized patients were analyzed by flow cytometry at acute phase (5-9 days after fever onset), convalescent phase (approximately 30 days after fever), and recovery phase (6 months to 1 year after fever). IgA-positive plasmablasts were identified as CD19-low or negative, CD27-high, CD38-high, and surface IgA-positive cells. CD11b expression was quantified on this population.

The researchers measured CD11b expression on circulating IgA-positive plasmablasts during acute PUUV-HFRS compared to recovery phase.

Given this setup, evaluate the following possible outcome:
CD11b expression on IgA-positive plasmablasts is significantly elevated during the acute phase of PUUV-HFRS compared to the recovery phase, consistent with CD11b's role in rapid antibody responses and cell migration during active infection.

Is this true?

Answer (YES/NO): YES